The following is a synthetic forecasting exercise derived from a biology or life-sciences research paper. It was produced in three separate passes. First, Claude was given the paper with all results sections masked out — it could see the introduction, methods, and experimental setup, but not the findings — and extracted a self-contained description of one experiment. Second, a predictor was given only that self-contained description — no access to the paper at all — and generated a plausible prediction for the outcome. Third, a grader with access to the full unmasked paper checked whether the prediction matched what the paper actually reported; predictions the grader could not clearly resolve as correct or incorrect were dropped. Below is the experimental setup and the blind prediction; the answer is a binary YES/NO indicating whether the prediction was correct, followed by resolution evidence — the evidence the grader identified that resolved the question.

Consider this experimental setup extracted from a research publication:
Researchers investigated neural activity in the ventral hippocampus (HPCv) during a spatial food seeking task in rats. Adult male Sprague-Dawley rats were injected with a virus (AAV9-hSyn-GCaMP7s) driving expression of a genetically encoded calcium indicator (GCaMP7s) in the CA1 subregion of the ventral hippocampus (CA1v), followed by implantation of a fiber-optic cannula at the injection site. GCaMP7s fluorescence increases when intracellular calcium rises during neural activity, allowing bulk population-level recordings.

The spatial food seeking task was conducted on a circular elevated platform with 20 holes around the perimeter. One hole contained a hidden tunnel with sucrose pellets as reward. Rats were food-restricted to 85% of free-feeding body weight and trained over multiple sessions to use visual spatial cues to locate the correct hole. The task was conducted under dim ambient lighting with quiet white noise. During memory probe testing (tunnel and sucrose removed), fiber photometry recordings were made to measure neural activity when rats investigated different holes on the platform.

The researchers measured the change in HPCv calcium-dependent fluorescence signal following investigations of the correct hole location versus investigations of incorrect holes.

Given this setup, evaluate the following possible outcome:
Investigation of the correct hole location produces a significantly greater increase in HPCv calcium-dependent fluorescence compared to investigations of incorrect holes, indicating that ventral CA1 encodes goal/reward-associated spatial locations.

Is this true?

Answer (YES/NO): YES